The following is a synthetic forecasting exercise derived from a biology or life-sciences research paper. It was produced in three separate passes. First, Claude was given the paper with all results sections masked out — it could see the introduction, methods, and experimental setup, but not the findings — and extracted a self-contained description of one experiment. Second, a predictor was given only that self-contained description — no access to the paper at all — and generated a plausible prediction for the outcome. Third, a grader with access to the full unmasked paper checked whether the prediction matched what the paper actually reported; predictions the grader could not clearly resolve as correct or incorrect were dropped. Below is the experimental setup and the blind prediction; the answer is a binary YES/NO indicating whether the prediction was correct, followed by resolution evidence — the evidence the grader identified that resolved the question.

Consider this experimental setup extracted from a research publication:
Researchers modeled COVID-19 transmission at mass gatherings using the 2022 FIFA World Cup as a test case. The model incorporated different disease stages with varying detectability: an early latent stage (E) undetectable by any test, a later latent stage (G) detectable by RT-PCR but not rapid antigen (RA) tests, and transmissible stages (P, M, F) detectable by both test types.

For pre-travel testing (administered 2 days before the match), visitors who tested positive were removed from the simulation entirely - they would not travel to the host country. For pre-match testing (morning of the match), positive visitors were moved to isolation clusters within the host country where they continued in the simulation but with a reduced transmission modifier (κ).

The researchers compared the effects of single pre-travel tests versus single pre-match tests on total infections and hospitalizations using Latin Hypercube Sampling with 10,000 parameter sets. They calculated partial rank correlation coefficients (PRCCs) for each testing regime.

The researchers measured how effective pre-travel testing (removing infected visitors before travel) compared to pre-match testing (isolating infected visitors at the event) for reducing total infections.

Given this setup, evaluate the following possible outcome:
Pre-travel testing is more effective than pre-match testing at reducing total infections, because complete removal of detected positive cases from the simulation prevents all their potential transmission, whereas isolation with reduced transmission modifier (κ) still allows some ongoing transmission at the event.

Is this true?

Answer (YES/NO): NO